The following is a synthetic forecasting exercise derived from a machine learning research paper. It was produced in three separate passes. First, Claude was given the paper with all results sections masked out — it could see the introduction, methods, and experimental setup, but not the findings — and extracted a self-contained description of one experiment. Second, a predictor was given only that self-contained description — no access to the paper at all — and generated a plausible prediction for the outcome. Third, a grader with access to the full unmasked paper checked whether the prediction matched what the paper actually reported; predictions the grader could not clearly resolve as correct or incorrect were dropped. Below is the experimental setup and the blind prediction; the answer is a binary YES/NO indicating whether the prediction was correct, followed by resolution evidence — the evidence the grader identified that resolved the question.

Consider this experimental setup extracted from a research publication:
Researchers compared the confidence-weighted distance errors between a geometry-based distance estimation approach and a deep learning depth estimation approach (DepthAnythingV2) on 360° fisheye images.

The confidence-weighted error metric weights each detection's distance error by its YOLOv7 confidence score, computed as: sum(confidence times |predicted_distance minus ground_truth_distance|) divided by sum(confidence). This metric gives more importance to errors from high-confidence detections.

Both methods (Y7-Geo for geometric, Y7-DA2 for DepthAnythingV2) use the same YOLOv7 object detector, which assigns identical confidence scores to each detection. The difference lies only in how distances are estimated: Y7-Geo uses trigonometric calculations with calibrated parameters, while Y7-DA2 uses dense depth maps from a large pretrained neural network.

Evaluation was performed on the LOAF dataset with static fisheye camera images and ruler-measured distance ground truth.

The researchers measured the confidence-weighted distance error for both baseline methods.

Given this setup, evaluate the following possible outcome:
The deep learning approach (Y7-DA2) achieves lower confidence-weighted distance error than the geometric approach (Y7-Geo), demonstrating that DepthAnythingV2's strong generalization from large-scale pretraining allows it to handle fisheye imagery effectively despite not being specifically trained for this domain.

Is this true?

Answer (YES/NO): YES